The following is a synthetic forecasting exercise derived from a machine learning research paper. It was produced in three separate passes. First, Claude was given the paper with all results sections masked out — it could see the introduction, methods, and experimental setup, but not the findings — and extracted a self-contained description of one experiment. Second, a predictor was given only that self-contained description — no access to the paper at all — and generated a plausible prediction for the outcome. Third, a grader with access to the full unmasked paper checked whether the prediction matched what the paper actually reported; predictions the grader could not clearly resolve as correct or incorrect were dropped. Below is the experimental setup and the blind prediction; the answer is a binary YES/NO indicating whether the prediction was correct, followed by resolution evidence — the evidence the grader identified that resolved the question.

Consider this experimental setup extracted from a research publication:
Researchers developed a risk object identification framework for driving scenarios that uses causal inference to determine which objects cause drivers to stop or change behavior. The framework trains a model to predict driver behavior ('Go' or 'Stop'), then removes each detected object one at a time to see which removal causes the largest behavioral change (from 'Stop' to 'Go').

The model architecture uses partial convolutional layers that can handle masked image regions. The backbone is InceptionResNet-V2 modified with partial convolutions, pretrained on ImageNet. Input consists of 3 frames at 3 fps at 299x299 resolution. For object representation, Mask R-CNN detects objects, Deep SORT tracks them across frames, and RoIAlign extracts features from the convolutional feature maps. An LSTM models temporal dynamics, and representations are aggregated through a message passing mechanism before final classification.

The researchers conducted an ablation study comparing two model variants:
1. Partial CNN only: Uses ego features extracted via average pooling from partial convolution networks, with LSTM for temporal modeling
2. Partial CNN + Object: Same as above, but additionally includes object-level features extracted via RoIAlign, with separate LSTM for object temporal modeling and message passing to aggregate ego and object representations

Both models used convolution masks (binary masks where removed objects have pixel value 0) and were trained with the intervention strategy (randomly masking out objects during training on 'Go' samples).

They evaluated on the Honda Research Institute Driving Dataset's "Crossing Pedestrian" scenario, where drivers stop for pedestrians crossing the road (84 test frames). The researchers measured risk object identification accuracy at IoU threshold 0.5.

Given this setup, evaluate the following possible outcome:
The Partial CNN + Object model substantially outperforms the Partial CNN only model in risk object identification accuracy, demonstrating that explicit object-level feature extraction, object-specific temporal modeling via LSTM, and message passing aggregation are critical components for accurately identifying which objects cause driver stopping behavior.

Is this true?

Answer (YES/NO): YES